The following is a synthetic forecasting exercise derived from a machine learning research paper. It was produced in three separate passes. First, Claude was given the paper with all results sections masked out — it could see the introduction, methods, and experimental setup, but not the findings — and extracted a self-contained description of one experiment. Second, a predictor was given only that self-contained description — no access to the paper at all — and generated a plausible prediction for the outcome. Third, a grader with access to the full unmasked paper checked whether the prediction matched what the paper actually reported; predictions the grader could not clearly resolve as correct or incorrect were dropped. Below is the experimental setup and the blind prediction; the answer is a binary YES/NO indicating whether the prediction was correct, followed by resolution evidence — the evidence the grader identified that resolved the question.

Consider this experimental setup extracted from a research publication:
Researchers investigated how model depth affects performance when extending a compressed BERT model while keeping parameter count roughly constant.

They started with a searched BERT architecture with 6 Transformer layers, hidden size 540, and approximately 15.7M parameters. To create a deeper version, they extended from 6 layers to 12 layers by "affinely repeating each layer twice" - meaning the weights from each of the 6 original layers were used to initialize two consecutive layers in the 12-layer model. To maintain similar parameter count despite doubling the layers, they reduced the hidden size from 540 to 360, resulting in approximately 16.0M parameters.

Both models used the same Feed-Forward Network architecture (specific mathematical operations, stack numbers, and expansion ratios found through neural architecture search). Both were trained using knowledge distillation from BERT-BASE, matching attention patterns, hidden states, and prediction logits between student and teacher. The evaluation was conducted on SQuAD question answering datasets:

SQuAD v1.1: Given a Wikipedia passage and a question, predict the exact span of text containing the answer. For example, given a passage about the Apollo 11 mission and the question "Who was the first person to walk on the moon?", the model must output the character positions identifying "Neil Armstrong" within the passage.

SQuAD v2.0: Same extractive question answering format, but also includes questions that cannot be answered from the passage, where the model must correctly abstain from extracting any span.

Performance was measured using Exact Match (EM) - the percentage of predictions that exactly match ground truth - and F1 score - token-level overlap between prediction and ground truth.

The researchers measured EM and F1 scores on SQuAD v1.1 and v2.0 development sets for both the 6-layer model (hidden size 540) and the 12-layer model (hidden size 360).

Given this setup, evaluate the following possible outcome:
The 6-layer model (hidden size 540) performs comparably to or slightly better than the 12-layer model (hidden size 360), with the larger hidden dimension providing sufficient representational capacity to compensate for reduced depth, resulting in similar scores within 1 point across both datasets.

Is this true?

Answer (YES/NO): NO